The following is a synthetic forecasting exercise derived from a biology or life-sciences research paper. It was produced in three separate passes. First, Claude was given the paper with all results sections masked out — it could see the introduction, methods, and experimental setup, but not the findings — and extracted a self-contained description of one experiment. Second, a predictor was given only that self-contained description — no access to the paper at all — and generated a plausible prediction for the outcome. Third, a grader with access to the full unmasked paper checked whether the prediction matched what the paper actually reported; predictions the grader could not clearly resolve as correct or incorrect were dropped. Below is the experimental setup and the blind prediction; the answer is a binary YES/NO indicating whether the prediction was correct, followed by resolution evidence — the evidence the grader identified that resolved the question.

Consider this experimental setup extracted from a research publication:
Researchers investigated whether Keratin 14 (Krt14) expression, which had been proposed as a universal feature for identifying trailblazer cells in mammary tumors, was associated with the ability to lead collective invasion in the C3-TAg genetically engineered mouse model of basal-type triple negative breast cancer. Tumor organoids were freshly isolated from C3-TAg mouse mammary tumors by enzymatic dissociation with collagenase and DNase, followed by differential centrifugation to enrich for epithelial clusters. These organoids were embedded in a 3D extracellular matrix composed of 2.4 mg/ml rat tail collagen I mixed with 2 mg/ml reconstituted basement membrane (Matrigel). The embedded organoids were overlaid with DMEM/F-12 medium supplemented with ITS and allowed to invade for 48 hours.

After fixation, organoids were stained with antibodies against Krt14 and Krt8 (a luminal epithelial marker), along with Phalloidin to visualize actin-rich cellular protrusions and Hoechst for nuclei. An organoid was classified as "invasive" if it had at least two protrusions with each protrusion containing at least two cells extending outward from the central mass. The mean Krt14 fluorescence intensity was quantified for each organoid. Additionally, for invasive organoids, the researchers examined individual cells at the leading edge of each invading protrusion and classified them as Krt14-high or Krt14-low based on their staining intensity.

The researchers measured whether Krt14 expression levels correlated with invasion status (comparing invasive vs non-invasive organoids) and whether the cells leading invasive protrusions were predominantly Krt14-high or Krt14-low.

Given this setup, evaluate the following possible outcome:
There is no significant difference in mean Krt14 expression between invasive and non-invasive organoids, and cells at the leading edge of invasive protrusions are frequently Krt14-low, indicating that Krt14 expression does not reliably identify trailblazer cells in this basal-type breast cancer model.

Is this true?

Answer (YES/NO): YES